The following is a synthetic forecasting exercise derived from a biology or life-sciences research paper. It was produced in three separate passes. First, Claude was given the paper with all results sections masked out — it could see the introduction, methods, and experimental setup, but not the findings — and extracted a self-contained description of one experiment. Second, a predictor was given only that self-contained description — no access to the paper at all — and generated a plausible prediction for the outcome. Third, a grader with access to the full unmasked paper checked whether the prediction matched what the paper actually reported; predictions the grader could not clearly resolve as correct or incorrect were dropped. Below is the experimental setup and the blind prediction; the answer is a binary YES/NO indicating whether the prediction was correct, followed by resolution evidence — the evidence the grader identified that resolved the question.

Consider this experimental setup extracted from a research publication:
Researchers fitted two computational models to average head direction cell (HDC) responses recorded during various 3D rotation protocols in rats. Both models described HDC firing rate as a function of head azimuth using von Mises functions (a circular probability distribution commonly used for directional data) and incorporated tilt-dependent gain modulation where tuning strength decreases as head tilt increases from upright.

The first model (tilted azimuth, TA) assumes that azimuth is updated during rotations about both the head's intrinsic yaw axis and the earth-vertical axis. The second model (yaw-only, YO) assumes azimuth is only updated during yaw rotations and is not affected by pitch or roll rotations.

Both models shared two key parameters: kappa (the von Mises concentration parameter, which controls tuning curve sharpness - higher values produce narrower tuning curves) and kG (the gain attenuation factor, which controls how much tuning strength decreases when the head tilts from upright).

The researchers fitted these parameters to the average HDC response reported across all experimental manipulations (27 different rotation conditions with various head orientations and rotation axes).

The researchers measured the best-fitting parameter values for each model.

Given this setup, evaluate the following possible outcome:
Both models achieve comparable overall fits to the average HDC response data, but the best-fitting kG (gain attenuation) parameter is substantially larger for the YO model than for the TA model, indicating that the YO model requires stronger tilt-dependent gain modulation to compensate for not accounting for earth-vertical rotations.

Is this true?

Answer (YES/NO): NO